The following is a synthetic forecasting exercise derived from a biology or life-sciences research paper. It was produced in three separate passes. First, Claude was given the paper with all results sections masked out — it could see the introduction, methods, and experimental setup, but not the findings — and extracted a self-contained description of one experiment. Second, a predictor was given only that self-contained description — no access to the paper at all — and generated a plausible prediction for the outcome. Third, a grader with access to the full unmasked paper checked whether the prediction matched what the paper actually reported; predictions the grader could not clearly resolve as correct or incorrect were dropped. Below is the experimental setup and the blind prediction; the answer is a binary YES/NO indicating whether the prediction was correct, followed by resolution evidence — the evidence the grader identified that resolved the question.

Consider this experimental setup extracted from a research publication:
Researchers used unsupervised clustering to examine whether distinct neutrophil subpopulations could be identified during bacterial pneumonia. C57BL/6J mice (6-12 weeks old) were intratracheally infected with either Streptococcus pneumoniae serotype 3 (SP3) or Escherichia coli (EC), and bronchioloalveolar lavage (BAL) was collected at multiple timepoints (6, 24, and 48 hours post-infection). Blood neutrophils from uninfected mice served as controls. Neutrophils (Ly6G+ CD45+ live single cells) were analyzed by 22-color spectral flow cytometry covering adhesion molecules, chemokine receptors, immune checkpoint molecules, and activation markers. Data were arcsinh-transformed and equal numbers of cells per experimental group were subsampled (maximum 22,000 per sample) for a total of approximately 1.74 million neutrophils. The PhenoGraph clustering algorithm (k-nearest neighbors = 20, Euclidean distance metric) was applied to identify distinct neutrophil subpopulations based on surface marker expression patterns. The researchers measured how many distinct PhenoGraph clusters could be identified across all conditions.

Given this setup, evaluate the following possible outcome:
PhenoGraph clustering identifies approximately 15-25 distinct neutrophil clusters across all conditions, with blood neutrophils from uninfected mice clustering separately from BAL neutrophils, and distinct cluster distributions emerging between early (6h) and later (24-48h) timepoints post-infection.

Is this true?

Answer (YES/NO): NO